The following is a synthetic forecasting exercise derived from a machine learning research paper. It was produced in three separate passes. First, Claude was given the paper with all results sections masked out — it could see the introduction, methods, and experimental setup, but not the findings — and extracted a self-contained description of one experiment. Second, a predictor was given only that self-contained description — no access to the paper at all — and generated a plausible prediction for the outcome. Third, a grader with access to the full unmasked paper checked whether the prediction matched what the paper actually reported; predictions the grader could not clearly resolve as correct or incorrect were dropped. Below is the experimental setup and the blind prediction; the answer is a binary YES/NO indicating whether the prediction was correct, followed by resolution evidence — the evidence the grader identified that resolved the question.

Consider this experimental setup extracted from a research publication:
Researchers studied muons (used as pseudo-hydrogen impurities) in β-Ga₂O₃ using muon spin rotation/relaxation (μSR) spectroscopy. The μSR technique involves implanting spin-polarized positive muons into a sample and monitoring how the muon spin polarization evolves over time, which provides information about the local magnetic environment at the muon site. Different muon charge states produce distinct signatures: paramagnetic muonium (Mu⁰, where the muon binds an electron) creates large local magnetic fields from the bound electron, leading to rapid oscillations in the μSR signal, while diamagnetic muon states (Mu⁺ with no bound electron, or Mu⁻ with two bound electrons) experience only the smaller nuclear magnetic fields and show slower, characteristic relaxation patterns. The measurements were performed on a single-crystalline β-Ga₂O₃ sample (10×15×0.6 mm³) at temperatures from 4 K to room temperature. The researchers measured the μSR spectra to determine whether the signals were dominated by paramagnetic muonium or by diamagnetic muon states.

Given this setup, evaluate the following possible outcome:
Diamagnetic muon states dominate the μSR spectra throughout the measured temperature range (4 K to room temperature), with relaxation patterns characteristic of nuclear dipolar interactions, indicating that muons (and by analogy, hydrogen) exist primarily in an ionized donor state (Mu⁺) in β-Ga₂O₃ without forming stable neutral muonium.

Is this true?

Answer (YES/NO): NO